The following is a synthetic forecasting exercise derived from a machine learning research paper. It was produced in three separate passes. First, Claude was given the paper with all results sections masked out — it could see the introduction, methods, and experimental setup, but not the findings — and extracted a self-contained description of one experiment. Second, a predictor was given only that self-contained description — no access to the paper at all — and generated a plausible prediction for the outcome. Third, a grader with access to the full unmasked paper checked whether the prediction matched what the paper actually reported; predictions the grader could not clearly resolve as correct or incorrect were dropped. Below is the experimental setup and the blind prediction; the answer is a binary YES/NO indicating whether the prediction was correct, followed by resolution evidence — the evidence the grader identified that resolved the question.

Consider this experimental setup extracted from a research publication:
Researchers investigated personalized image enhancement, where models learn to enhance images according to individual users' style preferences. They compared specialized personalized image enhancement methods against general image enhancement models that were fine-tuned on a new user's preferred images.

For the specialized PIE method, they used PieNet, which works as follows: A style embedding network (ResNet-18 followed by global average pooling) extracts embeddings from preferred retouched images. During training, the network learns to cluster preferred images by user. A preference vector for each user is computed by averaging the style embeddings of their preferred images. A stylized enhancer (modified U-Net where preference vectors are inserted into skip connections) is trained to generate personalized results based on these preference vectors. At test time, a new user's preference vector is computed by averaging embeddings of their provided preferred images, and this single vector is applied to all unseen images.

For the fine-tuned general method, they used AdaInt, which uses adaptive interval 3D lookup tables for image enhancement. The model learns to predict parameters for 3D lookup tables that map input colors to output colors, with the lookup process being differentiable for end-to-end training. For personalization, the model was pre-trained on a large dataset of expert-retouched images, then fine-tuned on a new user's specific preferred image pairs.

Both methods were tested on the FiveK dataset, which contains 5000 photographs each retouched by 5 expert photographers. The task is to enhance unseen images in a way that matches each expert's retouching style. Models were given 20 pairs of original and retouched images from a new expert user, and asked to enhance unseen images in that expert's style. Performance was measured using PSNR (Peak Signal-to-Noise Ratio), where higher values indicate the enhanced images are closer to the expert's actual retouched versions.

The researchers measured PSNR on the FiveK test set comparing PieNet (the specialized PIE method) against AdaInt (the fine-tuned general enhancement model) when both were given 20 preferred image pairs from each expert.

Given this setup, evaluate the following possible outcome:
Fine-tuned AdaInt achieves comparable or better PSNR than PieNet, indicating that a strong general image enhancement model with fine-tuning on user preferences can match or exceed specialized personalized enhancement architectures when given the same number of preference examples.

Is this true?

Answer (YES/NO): YES